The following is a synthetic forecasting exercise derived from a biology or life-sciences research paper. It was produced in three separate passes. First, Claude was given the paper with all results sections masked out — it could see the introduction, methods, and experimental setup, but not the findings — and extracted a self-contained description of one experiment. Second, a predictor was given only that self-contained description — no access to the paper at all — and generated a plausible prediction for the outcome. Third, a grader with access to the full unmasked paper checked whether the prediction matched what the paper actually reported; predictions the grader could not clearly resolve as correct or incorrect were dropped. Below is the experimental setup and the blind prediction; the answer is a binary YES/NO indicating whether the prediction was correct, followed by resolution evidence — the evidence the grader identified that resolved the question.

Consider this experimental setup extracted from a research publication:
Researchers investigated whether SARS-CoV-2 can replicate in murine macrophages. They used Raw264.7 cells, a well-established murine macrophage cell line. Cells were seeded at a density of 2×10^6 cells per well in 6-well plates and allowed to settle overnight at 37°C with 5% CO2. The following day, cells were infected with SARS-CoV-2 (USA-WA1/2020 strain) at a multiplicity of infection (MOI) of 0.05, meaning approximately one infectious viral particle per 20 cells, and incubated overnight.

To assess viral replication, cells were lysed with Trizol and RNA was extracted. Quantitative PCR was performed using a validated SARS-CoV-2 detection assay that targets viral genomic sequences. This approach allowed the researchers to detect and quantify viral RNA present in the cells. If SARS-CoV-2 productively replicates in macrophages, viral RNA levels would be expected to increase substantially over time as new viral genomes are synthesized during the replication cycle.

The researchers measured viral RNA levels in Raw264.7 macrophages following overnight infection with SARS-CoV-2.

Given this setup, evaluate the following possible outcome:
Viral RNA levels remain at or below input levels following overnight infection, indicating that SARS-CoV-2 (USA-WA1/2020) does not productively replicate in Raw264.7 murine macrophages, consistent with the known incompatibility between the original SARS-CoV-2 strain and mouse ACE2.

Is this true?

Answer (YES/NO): YES